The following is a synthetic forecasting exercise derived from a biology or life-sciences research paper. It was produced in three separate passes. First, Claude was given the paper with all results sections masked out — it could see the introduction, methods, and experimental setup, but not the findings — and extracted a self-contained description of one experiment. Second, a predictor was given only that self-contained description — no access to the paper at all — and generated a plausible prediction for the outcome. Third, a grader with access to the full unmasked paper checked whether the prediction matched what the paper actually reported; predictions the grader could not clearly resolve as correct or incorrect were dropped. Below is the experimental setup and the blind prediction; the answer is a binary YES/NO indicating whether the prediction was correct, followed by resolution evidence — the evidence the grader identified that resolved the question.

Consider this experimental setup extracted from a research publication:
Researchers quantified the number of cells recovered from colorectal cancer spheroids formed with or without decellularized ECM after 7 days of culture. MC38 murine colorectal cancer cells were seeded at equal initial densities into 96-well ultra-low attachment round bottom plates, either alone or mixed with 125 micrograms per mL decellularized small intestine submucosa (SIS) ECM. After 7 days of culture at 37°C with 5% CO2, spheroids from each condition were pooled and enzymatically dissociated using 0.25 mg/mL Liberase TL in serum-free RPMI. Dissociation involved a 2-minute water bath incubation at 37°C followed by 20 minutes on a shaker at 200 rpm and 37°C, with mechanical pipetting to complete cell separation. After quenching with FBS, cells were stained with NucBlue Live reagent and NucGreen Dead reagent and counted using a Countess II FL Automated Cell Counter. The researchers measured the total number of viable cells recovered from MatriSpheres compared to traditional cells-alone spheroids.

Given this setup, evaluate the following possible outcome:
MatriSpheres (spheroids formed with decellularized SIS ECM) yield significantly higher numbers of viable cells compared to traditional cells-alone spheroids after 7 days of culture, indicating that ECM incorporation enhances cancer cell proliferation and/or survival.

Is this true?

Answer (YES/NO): NO